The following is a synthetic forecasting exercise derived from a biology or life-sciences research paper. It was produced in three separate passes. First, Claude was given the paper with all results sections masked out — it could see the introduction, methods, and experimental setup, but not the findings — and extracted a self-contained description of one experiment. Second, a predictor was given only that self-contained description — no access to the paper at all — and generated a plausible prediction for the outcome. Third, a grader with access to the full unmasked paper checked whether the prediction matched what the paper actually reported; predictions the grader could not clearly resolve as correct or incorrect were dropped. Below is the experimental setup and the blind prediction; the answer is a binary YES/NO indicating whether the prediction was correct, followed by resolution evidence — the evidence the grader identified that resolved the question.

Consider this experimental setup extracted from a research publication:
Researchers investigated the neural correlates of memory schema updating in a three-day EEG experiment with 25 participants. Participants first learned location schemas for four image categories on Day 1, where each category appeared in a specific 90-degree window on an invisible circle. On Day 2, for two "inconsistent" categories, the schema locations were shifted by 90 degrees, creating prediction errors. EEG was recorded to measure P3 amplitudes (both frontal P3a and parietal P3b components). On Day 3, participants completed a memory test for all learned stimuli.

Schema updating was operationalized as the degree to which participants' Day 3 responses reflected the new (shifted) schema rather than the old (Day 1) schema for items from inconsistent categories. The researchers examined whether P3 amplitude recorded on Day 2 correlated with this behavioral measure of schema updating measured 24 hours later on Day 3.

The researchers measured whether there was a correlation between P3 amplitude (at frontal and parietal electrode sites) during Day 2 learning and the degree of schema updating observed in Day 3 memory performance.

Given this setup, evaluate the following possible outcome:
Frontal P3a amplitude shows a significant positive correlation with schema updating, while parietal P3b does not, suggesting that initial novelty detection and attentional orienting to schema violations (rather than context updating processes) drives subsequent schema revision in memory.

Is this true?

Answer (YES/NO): NO